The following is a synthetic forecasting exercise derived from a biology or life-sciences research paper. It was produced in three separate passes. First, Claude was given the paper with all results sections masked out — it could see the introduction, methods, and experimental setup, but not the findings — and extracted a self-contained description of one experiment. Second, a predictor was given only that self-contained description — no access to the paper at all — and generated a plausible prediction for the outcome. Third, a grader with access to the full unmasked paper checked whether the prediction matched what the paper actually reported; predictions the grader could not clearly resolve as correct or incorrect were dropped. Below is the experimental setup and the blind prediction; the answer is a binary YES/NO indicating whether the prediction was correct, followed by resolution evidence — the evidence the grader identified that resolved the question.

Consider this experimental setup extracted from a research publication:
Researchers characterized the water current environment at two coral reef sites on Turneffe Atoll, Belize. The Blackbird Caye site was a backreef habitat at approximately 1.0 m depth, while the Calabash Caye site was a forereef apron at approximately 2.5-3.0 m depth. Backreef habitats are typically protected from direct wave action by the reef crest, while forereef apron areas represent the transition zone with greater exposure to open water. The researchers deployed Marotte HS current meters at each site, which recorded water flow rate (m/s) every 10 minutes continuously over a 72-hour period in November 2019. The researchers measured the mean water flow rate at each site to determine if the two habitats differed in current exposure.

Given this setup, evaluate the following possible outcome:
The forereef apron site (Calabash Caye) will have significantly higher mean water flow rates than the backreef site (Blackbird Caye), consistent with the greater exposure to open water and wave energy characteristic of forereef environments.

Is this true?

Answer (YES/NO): NO